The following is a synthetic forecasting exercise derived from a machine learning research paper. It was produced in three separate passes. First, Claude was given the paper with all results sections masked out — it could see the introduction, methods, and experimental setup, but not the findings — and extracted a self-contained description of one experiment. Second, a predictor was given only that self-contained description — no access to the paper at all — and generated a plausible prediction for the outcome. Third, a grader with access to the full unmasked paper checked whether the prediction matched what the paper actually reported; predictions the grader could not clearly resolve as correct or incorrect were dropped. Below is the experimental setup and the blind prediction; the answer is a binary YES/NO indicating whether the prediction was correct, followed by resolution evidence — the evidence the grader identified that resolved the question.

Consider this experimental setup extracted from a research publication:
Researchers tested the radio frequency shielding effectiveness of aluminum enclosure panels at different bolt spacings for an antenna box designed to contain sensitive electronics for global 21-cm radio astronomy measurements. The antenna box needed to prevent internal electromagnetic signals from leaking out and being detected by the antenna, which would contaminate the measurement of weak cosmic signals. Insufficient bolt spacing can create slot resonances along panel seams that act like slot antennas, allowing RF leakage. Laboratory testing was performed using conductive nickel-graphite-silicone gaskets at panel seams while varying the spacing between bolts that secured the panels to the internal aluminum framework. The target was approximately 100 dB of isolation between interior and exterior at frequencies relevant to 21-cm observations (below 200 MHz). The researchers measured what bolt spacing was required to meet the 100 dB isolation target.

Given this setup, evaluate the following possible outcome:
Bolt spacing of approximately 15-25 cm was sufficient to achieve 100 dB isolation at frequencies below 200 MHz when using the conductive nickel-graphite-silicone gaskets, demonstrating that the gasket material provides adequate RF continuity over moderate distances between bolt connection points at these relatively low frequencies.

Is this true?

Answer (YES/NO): NO